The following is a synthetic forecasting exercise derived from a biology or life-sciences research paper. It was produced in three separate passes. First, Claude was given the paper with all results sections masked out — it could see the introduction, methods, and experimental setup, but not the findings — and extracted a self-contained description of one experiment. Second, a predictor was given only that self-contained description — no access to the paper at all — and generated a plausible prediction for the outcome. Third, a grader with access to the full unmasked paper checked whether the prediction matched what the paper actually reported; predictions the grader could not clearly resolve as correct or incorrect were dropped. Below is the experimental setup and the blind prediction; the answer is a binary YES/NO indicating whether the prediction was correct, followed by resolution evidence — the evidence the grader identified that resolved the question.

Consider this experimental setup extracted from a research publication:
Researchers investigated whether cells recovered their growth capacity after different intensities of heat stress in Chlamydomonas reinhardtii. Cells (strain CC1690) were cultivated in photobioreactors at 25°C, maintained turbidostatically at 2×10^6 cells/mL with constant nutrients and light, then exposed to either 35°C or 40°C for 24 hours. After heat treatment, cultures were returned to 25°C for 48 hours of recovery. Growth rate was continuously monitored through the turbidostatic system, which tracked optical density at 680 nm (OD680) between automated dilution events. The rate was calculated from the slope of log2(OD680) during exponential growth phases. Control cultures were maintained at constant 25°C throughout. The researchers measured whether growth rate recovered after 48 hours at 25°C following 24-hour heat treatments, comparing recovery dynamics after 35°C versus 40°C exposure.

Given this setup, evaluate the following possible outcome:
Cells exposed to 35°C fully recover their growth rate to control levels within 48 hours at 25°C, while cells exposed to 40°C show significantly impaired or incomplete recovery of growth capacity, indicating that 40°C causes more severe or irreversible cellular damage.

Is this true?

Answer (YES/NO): NO